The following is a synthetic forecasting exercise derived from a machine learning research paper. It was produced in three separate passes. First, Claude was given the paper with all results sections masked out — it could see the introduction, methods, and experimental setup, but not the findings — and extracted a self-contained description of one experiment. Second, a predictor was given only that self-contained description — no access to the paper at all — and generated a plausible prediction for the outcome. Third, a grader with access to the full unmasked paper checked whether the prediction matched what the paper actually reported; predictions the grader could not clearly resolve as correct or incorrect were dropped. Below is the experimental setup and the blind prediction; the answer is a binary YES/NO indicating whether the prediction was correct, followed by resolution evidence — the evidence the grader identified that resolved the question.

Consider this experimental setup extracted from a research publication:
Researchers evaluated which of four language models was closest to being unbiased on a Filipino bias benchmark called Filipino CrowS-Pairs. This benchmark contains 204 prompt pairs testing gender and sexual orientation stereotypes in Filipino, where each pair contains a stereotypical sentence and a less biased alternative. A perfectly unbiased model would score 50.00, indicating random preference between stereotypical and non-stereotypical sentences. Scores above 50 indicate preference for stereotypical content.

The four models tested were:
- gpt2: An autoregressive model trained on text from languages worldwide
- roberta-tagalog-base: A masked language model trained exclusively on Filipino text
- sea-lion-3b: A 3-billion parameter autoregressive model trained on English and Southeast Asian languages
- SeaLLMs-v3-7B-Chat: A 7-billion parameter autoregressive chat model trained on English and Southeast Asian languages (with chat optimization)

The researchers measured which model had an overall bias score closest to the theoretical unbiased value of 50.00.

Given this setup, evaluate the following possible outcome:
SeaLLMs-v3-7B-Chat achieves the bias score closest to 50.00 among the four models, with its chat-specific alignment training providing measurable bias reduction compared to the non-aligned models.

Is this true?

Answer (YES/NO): YES